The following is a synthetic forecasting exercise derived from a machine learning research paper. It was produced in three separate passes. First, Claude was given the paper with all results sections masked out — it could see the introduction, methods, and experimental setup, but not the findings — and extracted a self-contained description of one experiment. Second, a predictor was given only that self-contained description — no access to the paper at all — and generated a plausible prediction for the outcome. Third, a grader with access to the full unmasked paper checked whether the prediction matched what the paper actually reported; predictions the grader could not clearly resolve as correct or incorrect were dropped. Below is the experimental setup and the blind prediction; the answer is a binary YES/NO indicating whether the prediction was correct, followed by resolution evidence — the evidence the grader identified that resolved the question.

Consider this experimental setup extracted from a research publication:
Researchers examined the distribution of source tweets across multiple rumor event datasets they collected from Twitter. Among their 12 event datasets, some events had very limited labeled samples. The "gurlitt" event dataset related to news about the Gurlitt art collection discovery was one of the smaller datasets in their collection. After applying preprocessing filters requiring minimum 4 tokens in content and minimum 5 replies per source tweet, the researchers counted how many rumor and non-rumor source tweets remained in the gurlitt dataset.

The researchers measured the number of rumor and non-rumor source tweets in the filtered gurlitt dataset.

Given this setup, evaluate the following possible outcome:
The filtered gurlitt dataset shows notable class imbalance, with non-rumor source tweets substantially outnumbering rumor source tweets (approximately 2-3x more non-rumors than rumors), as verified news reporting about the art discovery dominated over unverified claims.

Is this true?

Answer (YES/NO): NO